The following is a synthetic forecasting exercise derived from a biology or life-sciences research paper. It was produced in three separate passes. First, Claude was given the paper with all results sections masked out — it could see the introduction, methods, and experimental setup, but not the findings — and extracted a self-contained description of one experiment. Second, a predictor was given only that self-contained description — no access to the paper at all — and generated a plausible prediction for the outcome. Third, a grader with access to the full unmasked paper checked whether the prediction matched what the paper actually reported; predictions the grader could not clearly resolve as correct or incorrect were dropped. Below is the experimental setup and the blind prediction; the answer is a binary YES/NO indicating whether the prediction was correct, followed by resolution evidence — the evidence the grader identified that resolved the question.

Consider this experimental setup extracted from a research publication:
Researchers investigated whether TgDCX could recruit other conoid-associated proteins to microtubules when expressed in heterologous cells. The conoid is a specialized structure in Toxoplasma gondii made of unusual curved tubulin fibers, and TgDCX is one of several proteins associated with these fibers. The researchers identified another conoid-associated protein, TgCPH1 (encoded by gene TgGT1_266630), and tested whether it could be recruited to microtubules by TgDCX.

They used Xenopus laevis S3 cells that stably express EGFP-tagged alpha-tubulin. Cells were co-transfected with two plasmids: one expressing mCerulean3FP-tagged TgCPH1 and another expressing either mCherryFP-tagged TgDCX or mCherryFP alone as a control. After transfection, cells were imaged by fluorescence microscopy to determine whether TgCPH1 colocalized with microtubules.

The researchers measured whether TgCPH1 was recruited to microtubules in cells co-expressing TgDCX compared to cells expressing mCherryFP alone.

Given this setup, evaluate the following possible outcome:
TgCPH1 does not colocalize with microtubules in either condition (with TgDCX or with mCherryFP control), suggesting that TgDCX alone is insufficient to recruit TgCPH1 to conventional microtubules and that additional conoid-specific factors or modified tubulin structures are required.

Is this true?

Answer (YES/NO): NO